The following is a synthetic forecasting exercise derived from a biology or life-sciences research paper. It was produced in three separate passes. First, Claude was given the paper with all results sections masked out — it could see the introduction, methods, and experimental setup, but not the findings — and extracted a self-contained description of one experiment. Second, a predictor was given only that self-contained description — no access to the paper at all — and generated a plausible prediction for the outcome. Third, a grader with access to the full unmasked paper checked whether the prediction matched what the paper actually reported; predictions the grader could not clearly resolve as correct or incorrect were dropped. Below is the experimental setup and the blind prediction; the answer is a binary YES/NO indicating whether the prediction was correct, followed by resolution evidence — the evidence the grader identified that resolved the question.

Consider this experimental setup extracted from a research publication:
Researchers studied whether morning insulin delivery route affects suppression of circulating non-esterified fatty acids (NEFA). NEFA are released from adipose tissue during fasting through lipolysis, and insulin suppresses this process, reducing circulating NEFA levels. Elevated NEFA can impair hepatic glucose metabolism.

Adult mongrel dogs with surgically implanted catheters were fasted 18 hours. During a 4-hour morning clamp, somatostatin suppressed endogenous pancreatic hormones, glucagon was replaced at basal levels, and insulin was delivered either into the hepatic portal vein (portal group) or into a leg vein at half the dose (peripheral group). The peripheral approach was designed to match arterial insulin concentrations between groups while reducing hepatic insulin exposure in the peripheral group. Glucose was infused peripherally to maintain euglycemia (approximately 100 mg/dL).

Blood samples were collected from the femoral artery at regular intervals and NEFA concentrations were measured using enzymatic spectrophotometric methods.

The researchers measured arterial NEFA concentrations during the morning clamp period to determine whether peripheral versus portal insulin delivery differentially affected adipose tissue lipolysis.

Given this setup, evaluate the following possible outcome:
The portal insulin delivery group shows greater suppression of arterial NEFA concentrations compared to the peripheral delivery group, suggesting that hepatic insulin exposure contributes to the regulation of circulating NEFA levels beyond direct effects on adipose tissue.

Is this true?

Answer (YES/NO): NO